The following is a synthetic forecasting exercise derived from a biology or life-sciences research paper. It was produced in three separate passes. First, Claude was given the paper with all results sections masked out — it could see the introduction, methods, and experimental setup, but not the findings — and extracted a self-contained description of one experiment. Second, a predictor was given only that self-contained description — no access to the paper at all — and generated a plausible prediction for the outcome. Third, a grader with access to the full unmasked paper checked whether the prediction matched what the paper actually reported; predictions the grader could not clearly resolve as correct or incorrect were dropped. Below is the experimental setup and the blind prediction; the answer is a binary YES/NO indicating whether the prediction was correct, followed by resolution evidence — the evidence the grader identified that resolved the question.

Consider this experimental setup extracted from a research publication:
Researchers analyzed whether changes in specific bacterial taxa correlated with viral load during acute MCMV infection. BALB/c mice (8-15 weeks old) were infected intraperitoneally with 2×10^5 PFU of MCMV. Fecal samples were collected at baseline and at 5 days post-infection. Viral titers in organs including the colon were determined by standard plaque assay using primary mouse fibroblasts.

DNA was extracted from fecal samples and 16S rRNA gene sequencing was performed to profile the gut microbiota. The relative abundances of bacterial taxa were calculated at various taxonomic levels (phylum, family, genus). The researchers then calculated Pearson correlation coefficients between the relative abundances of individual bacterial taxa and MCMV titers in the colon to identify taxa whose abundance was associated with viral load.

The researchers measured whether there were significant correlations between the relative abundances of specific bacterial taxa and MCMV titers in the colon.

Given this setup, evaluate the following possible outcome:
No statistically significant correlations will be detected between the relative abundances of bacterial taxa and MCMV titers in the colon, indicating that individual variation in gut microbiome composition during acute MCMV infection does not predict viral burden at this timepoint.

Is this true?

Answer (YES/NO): NO